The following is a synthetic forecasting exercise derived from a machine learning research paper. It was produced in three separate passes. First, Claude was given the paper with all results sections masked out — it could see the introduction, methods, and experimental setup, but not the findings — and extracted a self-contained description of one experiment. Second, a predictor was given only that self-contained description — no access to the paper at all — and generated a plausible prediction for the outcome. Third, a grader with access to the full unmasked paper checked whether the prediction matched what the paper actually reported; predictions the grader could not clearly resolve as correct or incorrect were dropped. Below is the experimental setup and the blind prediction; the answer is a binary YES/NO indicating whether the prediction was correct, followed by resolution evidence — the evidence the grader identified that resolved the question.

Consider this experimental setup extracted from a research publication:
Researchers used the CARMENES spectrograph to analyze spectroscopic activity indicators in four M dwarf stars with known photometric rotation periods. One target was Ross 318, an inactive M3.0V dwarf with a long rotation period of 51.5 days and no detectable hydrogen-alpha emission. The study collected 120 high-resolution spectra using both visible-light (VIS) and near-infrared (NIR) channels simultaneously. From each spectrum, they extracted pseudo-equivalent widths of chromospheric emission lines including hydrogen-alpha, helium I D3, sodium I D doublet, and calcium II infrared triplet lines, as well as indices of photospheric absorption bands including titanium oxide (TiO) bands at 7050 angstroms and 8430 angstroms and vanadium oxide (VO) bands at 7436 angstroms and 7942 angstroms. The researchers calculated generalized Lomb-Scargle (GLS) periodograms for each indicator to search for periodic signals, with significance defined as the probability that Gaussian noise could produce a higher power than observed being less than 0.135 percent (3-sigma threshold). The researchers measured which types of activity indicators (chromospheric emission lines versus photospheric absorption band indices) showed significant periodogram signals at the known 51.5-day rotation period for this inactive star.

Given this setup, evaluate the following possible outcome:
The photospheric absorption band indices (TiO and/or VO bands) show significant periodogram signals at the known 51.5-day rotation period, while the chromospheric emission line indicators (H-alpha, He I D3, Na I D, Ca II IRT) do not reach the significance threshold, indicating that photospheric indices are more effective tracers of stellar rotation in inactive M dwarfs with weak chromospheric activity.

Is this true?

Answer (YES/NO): NO